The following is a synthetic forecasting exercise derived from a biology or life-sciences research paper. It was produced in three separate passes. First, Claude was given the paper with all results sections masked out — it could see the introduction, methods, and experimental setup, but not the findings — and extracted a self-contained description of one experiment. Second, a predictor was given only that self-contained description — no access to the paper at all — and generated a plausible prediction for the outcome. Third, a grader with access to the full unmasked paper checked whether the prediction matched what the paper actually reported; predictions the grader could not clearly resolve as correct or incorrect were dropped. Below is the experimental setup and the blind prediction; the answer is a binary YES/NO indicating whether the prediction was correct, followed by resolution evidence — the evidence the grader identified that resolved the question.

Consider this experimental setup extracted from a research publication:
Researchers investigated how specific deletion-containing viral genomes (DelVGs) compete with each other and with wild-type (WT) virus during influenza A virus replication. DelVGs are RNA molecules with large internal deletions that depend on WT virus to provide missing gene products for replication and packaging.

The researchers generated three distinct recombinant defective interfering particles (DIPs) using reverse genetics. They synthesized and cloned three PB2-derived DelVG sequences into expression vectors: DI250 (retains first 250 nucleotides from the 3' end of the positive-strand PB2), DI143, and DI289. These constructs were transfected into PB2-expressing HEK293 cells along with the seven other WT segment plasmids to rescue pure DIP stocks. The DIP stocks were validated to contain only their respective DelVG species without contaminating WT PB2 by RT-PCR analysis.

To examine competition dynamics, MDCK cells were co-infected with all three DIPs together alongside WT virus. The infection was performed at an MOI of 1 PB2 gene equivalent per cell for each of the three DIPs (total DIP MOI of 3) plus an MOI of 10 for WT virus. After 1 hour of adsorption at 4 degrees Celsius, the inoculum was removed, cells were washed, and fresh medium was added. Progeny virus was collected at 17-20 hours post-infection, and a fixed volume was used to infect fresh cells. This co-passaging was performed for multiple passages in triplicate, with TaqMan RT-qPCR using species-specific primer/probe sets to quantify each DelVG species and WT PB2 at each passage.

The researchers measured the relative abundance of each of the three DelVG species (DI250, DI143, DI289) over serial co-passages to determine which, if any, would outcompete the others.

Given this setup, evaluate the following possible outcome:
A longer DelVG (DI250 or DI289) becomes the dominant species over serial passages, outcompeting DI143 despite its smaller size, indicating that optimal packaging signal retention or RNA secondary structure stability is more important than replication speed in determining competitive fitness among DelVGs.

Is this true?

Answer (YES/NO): NO